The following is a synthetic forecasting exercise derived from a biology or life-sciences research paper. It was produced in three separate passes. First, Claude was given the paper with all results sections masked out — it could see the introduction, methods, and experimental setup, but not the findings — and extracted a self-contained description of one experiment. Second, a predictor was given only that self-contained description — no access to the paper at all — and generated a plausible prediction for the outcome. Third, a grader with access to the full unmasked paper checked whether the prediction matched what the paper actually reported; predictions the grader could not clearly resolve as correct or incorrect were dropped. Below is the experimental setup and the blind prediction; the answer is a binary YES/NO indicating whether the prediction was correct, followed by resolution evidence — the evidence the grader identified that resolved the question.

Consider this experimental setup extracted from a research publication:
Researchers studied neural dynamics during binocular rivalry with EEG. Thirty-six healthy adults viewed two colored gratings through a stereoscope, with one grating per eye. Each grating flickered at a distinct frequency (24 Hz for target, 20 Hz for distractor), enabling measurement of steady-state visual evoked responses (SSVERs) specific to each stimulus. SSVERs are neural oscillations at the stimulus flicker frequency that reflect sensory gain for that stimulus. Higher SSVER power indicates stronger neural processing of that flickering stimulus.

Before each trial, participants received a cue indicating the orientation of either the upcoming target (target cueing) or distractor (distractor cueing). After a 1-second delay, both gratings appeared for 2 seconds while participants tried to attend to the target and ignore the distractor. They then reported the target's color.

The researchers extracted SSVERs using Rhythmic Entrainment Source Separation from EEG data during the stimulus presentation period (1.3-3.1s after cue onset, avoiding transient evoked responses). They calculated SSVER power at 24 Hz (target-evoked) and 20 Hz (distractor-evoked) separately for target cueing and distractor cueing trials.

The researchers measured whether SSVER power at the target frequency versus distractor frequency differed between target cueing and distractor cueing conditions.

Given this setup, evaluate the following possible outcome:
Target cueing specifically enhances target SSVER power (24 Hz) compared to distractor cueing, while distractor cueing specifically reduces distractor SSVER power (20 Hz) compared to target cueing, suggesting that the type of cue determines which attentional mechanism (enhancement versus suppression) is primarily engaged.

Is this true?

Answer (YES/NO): NO